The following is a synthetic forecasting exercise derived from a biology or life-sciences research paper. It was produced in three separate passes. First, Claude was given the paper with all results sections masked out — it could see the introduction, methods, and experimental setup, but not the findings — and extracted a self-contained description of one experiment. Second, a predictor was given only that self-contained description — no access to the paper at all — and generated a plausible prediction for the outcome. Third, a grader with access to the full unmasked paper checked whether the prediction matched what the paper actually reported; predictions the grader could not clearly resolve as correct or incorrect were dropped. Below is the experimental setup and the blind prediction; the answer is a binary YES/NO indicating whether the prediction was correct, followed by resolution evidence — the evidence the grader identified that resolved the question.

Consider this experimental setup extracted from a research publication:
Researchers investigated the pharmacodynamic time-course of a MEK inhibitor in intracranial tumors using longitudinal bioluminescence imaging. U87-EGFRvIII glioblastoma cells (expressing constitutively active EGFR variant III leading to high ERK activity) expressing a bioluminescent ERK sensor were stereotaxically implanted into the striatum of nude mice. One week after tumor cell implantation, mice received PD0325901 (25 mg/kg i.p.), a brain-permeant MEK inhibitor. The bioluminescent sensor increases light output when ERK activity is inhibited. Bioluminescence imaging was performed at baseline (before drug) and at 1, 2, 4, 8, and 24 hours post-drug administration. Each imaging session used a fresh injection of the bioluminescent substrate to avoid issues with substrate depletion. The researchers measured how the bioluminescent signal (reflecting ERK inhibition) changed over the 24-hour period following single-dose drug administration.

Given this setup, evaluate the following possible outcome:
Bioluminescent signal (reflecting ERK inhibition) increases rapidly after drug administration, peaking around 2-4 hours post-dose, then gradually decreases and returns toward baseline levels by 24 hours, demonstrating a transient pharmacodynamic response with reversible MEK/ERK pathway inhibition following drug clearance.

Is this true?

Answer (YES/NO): YES